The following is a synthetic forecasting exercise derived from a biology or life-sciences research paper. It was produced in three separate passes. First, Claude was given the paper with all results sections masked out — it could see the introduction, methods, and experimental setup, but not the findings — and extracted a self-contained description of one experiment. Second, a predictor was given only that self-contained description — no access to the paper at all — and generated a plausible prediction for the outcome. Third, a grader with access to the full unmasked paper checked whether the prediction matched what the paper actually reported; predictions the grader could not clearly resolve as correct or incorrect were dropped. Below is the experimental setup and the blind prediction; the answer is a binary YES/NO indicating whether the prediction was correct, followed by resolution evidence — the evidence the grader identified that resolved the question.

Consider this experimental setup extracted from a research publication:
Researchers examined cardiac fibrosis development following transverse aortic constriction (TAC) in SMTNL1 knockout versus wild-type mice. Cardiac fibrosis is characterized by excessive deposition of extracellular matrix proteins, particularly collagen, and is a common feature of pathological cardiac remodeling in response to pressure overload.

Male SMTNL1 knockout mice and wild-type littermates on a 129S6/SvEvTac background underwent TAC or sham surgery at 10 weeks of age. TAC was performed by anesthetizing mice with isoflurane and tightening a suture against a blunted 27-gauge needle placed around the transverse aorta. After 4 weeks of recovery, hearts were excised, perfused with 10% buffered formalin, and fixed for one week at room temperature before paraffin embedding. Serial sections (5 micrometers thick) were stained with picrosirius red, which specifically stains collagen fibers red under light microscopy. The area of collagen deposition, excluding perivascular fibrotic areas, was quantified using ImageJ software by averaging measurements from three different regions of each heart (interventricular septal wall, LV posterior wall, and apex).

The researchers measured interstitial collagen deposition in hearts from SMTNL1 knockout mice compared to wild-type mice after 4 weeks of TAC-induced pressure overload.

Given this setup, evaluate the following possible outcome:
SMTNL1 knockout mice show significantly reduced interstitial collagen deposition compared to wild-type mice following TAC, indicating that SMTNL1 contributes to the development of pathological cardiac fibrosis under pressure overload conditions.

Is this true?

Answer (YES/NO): NO